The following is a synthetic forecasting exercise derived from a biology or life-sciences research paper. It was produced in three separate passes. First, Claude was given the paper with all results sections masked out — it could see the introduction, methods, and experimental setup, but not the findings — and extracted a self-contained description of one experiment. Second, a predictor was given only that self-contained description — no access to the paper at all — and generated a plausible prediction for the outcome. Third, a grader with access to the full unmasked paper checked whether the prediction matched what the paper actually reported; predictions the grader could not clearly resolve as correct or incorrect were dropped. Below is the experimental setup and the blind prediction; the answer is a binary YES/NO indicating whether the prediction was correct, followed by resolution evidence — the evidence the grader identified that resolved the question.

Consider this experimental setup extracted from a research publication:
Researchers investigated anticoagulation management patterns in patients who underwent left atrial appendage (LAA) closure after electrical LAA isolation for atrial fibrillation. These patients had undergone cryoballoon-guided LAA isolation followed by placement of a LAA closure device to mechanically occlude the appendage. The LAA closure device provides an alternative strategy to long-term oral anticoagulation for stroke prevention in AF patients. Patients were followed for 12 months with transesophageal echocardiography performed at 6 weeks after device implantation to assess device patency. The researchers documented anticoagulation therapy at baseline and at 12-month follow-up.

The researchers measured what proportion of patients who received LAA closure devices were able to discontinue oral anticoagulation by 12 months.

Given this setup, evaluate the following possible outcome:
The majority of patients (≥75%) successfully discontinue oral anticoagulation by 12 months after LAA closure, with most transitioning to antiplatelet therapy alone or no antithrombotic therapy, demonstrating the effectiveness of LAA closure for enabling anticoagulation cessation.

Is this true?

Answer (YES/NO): NO